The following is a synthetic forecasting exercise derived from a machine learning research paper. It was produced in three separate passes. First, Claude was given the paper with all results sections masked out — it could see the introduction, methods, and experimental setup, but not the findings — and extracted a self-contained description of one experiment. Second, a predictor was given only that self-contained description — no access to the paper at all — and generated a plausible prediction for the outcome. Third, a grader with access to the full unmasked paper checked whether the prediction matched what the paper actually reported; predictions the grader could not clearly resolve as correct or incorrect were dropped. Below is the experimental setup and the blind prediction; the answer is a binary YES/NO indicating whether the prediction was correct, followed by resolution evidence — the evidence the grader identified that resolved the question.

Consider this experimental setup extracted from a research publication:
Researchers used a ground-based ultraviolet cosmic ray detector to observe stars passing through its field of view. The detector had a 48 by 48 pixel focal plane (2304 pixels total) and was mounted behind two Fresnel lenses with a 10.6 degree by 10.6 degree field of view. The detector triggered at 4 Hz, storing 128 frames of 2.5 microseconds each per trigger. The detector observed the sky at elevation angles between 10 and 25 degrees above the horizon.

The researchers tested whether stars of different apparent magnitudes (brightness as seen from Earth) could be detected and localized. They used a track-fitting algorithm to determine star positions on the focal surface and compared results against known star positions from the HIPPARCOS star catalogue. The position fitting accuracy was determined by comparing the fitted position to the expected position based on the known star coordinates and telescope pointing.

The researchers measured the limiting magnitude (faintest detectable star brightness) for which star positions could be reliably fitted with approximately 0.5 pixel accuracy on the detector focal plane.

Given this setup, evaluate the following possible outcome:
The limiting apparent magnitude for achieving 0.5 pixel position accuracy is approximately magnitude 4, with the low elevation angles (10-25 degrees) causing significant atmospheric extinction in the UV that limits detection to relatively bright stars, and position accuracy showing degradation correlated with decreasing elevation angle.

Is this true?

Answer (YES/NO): NO